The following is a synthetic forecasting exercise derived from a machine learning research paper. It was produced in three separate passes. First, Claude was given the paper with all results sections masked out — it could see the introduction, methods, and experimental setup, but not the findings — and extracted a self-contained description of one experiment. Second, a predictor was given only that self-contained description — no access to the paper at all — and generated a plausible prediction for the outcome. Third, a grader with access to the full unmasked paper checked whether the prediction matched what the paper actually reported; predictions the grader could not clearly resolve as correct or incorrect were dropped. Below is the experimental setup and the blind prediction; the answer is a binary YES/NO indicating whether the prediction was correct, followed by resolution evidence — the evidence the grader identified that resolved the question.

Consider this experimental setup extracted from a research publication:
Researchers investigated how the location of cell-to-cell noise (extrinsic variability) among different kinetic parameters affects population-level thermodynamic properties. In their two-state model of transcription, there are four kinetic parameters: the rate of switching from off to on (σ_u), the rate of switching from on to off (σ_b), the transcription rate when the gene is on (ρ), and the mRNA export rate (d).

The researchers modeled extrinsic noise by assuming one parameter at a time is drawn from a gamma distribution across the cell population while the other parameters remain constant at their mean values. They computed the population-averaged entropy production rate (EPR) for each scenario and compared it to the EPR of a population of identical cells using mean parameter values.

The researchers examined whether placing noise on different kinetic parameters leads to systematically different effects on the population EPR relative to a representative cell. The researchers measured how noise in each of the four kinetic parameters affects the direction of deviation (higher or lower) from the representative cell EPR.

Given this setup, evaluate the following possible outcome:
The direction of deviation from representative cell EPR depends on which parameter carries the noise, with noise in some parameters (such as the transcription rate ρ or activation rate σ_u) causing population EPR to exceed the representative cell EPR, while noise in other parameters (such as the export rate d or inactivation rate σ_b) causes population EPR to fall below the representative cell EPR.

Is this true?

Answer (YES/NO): NO